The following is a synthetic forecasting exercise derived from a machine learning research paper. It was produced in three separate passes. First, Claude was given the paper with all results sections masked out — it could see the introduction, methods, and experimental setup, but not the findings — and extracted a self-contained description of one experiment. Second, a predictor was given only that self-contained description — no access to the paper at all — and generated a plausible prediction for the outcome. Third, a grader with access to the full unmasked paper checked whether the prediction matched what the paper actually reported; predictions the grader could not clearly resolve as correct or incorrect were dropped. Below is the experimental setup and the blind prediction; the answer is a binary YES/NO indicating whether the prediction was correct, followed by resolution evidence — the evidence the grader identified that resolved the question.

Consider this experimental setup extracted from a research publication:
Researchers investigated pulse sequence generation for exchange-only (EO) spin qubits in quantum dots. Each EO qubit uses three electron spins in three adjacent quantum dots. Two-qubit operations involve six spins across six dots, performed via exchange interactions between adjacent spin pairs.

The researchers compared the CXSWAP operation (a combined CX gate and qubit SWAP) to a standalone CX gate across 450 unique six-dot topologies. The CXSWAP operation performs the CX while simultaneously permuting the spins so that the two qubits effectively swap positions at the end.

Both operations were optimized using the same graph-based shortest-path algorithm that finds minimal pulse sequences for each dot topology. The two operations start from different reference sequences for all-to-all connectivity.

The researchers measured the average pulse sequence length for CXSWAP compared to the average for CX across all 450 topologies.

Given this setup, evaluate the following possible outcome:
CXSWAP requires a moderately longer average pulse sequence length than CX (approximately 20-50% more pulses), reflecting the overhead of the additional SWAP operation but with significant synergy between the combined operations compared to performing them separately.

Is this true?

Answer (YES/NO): NO